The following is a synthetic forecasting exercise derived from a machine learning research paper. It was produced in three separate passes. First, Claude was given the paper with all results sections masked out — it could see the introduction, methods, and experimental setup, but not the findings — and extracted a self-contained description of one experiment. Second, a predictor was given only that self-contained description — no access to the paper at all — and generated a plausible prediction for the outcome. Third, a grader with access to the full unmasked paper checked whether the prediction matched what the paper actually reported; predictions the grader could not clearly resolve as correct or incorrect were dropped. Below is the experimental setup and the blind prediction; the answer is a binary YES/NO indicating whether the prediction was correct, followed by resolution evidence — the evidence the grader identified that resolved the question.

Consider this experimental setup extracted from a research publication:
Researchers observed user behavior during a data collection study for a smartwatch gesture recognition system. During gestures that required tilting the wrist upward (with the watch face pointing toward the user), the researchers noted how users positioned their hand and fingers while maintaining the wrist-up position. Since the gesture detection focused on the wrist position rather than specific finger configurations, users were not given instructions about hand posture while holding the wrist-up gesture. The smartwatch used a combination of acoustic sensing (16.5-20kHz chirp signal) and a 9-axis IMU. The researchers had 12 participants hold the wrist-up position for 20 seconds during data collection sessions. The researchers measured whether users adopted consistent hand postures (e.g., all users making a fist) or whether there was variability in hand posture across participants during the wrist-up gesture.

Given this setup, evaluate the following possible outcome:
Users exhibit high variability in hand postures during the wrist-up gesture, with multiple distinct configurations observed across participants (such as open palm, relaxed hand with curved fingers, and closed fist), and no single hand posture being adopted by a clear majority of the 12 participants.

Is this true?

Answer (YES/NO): NO